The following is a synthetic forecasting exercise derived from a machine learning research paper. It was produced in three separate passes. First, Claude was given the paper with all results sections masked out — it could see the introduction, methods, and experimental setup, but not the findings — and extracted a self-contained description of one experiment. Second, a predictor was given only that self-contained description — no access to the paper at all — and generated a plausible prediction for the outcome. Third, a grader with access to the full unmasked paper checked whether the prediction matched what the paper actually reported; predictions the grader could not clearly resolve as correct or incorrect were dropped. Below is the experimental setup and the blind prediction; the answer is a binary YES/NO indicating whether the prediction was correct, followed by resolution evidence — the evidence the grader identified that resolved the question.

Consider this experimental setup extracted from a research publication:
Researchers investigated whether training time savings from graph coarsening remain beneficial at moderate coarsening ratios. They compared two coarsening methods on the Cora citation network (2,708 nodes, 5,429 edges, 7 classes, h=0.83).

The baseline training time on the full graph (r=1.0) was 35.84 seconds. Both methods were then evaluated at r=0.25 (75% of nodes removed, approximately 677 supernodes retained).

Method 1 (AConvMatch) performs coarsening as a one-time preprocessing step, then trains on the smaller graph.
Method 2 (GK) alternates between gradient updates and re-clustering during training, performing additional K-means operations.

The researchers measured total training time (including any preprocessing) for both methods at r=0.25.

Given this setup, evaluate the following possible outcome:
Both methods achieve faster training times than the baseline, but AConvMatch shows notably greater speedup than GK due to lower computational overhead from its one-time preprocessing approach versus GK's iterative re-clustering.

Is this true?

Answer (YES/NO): NO